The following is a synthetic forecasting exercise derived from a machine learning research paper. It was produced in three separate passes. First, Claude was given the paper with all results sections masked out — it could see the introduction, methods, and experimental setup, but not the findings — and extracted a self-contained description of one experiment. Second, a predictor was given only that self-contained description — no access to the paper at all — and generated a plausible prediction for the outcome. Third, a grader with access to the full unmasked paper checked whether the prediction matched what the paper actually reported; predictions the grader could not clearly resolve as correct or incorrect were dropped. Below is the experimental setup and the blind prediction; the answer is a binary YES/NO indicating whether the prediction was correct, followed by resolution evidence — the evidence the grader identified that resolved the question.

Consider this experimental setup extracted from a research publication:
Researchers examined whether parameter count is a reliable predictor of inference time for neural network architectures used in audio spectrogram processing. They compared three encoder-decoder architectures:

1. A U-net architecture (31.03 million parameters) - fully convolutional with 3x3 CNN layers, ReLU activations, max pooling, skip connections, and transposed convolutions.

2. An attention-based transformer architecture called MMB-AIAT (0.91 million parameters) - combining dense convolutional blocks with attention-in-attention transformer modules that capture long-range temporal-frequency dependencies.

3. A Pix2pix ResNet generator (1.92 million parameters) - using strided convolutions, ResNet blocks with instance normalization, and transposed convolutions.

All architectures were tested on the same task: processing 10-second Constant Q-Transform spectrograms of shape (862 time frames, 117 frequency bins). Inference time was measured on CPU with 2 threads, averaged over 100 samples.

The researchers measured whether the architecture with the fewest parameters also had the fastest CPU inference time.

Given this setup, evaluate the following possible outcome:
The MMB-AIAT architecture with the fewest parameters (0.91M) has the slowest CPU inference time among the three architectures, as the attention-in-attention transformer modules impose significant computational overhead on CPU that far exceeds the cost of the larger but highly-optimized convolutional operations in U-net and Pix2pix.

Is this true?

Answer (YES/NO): YES